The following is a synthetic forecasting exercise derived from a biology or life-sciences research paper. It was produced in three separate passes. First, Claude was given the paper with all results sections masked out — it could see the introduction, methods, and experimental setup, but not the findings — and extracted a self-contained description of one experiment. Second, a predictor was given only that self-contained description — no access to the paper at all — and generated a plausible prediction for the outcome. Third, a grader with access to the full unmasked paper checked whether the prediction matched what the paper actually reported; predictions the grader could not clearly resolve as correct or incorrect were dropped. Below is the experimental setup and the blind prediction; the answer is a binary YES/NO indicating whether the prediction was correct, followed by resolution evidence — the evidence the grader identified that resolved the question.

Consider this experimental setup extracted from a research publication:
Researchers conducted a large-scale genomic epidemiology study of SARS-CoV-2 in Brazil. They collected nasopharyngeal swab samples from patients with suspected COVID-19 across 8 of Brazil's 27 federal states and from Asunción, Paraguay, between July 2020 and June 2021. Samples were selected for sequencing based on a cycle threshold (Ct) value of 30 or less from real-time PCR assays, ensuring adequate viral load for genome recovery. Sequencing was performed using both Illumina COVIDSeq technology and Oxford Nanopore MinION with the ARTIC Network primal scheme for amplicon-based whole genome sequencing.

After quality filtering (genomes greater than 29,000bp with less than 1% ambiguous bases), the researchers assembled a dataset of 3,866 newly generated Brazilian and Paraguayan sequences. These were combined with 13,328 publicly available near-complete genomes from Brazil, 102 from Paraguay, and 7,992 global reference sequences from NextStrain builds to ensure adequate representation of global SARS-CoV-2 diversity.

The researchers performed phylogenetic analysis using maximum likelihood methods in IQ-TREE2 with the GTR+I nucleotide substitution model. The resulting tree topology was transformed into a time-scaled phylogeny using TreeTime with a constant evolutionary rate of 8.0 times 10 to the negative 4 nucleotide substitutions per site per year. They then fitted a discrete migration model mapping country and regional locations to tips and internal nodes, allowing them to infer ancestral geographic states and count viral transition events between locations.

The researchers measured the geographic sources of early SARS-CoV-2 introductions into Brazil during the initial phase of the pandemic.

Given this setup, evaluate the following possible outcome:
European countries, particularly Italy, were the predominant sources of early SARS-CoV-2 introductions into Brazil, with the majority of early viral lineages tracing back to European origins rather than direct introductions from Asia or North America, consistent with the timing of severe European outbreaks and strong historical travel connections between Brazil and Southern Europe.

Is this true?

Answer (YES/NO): YES